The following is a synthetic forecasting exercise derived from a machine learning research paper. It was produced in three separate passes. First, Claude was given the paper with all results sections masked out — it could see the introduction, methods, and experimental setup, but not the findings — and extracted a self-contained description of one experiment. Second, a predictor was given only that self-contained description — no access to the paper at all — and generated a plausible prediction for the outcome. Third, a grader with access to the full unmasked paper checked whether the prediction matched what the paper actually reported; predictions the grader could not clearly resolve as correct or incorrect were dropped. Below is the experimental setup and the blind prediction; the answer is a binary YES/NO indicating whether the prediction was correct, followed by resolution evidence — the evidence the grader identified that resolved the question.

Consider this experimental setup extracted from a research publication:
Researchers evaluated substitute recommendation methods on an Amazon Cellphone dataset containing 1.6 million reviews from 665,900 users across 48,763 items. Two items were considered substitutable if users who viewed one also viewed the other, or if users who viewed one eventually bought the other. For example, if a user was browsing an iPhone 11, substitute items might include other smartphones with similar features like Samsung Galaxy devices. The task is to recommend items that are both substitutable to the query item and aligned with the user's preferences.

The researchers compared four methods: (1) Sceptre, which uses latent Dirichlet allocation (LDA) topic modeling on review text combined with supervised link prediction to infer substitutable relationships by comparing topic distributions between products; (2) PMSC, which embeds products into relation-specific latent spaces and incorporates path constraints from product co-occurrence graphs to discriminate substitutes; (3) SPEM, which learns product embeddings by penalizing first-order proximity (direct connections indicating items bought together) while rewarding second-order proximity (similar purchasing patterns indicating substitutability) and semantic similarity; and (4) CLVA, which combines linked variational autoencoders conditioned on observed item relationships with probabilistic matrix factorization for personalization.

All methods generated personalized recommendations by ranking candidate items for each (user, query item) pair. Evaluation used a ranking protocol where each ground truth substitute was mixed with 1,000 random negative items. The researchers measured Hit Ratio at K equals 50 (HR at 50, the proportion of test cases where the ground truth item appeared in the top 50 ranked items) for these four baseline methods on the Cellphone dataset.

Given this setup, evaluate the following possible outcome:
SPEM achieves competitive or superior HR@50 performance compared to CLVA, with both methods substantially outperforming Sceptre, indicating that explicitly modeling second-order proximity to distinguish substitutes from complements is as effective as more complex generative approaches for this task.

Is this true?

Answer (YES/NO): NO